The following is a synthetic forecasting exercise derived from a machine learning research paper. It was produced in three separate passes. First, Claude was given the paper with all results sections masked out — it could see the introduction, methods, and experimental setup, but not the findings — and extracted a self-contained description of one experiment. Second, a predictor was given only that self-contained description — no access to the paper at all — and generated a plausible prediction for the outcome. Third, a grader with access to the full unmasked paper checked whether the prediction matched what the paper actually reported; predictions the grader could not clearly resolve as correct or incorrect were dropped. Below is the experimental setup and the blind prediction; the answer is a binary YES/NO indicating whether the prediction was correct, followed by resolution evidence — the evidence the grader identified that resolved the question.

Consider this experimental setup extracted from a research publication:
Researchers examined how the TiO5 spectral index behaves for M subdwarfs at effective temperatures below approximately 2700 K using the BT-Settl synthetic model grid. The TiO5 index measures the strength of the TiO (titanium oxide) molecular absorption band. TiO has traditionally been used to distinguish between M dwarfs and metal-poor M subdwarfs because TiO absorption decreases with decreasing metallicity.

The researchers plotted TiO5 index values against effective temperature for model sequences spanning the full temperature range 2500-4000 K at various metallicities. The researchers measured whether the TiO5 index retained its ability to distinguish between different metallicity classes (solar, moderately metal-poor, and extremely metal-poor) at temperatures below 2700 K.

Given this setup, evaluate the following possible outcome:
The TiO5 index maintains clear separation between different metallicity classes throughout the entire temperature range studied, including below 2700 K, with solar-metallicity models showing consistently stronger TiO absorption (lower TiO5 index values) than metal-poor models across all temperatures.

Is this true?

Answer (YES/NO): NO